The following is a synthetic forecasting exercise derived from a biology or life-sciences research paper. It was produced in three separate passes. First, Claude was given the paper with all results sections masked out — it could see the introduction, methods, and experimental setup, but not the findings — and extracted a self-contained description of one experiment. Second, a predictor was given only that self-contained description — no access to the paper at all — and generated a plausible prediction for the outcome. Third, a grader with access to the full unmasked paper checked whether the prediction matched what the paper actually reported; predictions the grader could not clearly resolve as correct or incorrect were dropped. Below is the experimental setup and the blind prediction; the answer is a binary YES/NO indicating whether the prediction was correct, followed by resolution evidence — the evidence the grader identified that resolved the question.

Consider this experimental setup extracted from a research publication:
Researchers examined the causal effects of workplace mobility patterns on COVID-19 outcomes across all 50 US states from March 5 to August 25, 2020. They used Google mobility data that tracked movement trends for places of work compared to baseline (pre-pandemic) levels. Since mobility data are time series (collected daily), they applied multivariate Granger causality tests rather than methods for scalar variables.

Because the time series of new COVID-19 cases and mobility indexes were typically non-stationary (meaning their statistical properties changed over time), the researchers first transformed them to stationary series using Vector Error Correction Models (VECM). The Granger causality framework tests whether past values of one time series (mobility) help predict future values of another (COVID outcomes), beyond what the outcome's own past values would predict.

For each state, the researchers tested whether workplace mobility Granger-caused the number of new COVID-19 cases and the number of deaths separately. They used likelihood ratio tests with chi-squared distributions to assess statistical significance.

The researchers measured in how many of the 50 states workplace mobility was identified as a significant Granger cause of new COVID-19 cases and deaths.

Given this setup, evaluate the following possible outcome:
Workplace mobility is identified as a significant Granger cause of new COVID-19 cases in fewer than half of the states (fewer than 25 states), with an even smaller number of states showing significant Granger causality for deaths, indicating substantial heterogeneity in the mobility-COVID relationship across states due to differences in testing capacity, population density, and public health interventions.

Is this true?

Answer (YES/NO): NO